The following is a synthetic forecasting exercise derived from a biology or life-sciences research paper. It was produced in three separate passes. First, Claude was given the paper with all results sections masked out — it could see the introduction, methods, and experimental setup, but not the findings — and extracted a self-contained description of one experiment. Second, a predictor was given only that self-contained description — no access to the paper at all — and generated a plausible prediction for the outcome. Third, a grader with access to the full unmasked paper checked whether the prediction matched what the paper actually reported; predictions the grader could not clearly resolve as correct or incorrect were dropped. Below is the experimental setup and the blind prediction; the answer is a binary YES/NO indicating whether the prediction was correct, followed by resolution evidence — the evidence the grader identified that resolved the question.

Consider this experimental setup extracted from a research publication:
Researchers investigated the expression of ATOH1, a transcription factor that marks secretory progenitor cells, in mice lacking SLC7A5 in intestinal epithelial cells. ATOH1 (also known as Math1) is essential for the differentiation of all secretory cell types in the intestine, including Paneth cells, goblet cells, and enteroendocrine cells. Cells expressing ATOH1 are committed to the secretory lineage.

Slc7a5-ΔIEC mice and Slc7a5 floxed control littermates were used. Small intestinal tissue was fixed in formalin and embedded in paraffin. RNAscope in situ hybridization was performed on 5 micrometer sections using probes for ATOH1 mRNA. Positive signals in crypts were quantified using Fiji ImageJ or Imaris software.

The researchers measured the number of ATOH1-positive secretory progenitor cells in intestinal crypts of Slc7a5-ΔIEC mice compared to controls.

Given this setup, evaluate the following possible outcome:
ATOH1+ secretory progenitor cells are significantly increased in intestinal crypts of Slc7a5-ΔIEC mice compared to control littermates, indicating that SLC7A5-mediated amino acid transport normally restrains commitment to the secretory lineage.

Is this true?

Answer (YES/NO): NO